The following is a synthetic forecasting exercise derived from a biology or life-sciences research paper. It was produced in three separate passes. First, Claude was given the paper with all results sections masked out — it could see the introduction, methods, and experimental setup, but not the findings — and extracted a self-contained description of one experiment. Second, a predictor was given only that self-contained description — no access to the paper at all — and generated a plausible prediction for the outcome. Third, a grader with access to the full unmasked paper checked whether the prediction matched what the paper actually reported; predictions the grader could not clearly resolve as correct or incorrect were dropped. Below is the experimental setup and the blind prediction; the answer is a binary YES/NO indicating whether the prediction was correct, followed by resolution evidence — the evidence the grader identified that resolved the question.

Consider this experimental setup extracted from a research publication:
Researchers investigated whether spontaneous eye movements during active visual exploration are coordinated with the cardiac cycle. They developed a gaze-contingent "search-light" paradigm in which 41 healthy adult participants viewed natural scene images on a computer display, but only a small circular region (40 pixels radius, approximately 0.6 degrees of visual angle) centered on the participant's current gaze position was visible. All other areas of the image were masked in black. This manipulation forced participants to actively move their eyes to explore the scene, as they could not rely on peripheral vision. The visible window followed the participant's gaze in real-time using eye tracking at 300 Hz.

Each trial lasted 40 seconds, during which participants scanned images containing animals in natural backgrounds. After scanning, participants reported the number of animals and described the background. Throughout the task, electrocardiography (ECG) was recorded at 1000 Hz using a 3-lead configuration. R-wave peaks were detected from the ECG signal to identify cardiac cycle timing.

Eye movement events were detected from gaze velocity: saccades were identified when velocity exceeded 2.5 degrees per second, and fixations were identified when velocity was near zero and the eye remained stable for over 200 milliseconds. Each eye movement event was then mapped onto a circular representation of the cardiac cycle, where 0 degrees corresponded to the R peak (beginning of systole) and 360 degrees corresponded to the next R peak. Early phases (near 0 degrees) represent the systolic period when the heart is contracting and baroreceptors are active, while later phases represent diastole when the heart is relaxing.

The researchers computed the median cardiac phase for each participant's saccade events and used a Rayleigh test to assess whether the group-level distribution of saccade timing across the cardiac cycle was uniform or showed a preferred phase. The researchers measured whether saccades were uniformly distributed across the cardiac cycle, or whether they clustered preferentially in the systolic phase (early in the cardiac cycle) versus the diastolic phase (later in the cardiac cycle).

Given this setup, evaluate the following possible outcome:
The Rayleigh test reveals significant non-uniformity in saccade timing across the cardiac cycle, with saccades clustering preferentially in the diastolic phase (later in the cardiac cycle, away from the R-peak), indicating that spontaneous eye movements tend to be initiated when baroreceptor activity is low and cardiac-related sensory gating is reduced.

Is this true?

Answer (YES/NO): NO